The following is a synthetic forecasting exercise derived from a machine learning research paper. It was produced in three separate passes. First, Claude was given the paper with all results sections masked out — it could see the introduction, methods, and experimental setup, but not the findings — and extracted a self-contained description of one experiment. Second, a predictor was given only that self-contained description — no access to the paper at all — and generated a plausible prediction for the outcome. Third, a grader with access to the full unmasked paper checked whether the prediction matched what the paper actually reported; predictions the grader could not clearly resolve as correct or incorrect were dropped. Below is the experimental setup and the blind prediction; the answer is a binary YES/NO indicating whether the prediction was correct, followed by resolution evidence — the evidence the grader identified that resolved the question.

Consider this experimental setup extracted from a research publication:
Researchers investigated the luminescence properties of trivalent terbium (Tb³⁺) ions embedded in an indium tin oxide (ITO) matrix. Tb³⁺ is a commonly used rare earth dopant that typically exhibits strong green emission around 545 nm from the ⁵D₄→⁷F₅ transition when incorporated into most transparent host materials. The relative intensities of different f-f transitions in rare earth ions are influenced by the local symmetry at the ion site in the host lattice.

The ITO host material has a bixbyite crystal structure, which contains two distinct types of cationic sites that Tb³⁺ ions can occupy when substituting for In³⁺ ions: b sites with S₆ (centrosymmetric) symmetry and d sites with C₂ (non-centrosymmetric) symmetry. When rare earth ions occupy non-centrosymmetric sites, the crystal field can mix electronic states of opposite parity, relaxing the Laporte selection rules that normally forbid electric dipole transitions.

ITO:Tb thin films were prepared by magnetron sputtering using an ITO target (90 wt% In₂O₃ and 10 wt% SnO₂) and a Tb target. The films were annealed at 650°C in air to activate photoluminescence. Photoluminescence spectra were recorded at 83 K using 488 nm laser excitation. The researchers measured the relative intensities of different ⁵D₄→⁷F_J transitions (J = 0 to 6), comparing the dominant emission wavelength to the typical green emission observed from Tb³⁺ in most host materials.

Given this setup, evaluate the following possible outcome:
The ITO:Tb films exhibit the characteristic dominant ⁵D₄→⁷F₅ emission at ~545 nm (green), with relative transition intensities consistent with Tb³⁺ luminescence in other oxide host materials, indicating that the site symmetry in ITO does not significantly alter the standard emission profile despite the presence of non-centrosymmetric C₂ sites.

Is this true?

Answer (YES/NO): NO